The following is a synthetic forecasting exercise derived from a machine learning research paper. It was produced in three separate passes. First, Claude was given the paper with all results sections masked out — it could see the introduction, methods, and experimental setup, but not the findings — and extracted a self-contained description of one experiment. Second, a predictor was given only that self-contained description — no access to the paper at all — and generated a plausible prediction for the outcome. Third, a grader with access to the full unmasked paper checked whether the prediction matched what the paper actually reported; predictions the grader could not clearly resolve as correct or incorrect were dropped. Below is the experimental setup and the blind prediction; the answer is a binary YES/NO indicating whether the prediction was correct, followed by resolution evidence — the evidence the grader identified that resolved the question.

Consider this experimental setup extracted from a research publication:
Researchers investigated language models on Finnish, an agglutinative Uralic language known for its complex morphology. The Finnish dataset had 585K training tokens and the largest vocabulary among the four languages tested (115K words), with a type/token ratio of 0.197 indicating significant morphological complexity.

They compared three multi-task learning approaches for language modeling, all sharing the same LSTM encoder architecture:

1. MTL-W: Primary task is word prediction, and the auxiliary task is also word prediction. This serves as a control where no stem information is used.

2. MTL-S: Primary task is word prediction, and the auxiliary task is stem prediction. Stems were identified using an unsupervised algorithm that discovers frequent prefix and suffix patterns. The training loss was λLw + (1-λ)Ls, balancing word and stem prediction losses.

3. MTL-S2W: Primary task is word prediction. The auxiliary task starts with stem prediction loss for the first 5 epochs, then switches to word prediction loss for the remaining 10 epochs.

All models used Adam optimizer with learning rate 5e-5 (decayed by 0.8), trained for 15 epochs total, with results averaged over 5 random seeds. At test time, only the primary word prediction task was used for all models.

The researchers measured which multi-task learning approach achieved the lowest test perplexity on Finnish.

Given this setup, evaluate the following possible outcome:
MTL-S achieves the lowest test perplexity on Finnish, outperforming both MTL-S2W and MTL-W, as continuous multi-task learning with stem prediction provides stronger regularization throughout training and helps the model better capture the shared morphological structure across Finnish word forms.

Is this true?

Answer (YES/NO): NO